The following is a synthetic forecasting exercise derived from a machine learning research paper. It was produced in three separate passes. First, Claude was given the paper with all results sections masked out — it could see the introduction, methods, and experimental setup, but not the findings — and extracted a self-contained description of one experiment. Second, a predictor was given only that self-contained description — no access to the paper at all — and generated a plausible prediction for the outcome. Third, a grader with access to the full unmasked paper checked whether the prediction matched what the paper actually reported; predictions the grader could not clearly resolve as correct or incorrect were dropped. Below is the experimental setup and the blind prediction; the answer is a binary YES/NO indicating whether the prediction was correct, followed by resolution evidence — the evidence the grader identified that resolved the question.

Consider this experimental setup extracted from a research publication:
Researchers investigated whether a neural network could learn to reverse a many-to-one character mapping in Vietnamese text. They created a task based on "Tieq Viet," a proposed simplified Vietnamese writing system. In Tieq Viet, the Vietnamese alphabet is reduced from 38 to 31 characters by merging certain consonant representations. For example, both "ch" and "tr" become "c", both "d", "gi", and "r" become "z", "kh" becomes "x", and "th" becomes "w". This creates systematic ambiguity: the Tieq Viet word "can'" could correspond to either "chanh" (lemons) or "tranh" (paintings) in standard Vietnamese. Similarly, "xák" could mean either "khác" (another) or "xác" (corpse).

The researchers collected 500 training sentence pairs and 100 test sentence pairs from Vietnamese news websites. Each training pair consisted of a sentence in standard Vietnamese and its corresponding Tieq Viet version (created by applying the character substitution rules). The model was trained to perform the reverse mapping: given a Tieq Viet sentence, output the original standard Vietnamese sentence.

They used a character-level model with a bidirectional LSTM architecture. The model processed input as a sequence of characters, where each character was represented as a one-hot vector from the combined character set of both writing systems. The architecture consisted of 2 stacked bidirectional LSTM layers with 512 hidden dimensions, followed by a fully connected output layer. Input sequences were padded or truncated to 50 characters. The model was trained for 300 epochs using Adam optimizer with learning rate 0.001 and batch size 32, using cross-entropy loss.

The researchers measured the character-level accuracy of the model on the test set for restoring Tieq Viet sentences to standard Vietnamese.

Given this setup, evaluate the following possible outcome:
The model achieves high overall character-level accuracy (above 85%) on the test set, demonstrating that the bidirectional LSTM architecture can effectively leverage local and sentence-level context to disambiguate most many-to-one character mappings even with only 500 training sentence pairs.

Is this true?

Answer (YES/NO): YES